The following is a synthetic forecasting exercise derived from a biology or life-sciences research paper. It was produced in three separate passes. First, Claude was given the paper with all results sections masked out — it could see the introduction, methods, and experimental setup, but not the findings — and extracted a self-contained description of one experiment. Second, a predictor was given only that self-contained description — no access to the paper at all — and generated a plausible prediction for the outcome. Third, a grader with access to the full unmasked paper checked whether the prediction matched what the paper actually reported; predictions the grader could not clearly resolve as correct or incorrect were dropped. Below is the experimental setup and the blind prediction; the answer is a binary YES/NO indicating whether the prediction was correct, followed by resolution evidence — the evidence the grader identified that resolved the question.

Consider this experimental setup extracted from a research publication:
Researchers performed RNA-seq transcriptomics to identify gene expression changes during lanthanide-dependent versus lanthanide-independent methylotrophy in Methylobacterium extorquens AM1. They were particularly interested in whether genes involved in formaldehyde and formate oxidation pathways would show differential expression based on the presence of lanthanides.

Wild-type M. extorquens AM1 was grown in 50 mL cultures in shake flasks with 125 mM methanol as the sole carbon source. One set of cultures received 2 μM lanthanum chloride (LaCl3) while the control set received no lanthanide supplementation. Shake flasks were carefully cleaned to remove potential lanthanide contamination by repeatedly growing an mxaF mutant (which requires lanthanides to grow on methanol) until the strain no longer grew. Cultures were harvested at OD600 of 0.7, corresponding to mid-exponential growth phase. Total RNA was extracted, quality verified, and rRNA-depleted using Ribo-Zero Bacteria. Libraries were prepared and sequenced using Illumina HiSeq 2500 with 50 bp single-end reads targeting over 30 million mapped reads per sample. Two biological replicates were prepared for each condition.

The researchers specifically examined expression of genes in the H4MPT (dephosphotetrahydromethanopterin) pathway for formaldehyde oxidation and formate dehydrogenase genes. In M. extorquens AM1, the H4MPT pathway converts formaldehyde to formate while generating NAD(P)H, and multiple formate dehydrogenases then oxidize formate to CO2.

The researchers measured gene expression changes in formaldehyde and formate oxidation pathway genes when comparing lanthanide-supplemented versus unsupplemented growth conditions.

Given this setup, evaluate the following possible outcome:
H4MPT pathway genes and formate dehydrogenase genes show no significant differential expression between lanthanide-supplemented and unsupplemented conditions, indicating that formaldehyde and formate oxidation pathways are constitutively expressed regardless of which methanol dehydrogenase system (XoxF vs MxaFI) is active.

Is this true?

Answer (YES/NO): NO